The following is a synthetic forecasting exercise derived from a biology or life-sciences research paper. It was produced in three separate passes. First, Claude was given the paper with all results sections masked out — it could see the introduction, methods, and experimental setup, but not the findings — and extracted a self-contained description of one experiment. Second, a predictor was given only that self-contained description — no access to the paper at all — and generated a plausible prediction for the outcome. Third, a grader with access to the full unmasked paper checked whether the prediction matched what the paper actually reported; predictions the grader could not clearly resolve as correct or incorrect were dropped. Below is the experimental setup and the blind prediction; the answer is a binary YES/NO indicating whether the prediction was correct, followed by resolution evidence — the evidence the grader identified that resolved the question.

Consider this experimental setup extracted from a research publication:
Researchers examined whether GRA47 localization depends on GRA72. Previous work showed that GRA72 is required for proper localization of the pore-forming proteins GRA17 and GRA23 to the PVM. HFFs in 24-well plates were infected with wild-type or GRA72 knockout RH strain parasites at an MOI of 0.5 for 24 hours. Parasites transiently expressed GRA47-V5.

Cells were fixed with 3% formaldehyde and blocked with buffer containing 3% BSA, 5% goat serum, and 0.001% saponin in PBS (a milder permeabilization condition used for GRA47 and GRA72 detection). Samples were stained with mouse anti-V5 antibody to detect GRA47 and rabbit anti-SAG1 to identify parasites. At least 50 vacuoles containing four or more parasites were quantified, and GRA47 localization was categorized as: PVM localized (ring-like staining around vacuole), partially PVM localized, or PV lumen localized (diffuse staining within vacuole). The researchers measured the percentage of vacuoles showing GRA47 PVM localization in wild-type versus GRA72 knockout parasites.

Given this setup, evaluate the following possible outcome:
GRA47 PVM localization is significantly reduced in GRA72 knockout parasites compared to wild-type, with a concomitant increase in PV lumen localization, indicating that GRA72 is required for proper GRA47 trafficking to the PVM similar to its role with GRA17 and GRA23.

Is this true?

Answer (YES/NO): NO